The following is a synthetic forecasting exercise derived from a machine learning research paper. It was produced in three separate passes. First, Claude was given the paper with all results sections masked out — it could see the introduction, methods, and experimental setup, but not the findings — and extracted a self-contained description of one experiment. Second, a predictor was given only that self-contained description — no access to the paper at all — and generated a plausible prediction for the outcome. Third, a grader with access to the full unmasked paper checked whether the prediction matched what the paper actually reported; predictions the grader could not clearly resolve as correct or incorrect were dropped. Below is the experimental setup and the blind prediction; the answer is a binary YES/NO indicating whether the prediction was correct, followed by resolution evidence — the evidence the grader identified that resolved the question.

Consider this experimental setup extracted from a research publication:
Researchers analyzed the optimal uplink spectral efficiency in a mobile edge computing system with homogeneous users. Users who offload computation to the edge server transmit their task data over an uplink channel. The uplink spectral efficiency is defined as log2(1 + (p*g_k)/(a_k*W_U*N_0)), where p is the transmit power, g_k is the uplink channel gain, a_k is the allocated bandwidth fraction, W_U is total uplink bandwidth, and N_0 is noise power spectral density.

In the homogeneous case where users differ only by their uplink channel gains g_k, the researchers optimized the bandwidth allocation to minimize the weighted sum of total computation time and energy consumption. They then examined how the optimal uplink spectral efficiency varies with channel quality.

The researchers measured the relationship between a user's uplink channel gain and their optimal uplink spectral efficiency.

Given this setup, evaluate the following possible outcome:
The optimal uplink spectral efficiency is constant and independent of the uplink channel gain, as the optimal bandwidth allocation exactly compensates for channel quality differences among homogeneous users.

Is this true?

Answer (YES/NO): NO